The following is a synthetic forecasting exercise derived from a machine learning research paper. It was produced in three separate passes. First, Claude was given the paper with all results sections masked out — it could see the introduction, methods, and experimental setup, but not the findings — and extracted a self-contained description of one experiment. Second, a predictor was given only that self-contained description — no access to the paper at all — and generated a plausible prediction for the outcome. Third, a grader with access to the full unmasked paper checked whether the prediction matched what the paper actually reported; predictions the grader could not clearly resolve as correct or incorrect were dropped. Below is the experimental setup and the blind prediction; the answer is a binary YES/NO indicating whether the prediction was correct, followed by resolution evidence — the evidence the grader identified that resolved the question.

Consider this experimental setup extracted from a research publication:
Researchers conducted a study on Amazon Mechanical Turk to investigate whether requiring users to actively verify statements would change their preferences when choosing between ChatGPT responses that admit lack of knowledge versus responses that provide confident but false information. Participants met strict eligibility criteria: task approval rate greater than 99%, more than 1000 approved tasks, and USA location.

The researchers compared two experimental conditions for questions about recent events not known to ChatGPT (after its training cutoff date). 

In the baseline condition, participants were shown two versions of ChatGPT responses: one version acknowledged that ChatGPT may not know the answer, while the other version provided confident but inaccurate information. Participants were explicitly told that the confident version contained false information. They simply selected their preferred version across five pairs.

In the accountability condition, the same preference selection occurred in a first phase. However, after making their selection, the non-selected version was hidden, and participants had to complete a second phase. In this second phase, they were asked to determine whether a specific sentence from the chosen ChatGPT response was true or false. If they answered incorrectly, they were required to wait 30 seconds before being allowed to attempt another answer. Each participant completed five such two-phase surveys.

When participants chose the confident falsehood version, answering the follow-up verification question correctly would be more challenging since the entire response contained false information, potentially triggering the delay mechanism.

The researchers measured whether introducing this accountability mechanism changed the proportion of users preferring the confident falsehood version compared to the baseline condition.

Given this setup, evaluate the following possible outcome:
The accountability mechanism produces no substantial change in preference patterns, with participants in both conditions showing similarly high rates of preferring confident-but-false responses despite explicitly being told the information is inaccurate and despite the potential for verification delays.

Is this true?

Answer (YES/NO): YES